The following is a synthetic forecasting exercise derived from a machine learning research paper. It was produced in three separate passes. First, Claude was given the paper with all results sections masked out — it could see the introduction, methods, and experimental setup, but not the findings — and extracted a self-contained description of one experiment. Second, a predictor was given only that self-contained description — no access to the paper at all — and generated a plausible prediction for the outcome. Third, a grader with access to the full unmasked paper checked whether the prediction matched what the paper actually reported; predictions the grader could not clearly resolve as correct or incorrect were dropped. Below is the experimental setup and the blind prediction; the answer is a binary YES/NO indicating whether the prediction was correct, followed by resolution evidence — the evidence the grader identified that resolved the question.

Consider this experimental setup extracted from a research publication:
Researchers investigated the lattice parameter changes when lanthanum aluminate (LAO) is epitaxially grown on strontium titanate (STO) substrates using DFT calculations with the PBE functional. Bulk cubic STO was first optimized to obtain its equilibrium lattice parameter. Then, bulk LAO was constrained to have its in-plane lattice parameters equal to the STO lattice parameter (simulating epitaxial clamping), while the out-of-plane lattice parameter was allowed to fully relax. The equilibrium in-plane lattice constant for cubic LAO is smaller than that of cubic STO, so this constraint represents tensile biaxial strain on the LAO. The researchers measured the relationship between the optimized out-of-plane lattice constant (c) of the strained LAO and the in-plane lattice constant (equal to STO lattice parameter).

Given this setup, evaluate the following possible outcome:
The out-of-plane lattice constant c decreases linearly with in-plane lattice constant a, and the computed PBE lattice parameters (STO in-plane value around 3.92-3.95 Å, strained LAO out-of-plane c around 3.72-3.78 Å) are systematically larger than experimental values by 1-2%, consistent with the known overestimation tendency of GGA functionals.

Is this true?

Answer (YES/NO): YES